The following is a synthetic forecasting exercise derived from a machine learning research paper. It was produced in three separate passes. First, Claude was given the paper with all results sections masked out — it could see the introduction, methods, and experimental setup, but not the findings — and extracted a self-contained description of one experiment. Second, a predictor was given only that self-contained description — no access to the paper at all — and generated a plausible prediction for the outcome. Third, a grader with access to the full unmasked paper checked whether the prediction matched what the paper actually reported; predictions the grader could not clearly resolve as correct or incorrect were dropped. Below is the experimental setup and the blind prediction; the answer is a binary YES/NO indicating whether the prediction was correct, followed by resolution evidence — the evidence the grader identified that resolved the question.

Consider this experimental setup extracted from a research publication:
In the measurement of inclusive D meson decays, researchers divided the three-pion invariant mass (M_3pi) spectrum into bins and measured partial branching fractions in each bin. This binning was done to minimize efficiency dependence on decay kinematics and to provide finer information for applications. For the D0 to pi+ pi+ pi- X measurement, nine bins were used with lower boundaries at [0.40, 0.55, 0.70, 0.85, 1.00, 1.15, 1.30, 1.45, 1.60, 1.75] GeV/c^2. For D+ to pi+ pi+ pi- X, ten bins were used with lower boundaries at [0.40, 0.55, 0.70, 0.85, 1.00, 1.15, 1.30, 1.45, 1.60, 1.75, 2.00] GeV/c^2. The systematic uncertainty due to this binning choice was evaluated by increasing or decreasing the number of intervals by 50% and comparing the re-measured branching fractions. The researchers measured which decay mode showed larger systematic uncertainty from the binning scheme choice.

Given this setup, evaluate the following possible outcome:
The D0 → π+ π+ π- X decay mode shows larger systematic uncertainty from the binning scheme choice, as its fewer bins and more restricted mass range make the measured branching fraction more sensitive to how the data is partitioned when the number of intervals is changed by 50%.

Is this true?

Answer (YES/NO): YES